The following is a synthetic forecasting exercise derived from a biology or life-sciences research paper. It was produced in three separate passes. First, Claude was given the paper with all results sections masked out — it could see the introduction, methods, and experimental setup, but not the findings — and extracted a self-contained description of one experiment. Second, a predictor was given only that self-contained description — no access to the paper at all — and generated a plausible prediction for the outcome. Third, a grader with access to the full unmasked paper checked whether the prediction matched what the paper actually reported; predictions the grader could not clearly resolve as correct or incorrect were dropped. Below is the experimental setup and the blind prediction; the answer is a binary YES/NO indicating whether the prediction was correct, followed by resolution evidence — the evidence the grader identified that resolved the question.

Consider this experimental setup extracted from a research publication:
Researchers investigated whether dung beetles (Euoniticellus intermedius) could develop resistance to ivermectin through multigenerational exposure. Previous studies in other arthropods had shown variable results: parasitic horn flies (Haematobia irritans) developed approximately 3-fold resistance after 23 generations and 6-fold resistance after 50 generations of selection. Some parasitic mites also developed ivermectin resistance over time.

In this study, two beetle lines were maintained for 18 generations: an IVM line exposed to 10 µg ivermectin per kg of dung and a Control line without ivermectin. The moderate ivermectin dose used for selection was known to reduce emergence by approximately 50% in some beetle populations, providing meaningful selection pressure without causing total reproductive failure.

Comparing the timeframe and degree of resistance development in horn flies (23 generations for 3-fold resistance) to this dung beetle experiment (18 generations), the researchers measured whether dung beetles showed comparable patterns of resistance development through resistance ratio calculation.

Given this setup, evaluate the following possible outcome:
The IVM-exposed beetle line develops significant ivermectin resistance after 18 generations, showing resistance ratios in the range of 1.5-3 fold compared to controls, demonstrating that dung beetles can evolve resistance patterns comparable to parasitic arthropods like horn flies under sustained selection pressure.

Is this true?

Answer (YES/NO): NO